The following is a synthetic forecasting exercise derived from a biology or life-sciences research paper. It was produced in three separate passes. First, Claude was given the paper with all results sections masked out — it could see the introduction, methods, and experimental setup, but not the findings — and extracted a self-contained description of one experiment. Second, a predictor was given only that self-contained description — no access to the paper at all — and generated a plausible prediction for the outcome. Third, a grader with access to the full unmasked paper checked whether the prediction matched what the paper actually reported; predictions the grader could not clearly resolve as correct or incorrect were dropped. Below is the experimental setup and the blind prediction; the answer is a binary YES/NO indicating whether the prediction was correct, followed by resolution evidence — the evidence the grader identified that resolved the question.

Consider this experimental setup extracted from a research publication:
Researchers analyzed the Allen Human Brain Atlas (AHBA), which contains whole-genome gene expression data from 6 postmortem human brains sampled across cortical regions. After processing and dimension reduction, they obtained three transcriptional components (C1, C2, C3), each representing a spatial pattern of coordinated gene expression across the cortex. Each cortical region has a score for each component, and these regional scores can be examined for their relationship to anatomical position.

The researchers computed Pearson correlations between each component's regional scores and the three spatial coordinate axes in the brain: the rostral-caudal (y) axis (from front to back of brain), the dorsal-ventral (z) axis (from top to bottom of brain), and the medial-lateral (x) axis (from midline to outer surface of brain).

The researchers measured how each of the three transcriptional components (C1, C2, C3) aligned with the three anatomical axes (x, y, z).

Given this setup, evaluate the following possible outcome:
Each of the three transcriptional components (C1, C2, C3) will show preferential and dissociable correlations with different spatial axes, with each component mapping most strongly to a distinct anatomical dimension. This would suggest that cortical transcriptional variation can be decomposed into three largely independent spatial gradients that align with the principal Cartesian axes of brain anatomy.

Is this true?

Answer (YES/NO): NO